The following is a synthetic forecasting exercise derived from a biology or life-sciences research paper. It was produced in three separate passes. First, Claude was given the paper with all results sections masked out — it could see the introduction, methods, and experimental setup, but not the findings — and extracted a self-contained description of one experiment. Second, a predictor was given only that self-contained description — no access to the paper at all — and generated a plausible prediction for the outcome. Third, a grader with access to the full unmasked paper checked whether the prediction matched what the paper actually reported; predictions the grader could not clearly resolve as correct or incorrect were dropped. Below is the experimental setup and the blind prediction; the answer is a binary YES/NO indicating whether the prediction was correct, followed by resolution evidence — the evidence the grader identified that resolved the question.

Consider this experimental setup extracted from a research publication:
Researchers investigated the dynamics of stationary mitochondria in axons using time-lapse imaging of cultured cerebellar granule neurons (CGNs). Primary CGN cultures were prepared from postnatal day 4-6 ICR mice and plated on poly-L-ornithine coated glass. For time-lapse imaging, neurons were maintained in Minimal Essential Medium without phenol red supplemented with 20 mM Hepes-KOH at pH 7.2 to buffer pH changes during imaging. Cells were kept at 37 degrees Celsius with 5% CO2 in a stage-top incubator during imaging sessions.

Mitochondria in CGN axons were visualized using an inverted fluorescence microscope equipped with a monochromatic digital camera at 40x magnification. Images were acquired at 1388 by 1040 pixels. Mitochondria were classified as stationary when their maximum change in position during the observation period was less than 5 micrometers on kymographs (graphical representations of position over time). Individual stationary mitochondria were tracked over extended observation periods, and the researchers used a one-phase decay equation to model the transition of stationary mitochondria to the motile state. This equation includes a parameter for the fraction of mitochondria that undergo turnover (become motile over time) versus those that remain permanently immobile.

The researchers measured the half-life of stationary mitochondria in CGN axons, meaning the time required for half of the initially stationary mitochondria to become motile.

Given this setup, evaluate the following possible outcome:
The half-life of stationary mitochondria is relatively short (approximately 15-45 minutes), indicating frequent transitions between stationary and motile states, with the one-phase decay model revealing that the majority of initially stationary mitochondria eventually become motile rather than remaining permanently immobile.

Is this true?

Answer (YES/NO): NO